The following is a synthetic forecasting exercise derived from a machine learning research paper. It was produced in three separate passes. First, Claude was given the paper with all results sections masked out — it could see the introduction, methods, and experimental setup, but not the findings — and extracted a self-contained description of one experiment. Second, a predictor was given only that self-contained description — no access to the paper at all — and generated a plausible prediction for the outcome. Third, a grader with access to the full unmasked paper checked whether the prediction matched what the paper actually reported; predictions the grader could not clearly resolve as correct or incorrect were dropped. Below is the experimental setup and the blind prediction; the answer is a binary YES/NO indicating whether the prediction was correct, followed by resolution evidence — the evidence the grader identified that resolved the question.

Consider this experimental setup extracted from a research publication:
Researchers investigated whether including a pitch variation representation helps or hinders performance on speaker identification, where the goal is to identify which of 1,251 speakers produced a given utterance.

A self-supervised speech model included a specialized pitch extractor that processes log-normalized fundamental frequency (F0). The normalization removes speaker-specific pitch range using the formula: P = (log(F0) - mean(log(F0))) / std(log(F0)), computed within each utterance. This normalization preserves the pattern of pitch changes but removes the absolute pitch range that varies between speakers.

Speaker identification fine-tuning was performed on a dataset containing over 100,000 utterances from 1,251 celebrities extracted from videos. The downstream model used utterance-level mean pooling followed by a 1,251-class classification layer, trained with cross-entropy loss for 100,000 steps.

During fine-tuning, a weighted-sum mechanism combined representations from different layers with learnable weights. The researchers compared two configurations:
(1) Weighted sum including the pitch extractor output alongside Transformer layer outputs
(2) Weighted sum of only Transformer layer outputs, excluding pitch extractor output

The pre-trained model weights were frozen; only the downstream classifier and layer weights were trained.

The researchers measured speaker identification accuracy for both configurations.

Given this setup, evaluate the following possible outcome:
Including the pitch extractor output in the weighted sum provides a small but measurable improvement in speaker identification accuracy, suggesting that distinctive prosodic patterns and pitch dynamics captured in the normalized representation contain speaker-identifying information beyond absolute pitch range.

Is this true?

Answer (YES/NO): NO